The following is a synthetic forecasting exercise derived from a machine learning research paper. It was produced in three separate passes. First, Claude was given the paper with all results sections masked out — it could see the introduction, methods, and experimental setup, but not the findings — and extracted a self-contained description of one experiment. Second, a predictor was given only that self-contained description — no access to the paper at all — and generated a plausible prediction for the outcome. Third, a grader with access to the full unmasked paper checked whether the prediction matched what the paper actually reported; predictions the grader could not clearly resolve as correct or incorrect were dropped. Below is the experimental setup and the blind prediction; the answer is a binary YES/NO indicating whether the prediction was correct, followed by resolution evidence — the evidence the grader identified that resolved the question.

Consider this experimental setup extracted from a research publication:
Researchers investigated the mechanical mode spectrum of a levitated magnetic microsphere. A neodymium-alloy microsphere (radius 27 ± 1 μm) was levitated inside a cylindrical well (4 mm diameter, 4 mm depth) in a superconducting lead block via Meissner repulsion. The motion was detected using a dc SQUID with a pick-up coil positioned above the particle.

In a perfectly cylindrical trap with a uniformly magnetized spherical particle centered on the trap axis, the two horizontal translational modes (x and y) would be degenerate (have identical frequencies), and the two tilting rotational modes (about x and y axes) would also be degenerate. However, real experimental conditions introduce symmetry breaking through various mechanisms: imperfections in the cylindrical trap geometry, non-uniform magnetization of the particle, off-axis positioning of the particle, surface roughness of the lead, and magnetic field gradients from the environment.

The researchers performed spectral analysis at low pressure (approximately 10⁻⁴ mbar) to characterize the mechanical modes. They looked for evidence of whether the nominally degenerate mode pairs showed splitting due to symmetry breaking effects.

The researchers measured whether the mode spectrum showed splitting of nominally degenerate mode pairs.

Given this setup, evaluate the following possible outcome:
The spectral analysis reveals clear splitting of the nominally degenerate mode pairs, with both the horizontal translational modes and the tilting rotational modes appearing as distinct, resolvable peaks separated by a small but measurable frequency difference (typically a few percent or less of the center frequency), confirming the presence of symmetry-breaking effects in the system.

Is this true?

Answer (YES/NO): NO